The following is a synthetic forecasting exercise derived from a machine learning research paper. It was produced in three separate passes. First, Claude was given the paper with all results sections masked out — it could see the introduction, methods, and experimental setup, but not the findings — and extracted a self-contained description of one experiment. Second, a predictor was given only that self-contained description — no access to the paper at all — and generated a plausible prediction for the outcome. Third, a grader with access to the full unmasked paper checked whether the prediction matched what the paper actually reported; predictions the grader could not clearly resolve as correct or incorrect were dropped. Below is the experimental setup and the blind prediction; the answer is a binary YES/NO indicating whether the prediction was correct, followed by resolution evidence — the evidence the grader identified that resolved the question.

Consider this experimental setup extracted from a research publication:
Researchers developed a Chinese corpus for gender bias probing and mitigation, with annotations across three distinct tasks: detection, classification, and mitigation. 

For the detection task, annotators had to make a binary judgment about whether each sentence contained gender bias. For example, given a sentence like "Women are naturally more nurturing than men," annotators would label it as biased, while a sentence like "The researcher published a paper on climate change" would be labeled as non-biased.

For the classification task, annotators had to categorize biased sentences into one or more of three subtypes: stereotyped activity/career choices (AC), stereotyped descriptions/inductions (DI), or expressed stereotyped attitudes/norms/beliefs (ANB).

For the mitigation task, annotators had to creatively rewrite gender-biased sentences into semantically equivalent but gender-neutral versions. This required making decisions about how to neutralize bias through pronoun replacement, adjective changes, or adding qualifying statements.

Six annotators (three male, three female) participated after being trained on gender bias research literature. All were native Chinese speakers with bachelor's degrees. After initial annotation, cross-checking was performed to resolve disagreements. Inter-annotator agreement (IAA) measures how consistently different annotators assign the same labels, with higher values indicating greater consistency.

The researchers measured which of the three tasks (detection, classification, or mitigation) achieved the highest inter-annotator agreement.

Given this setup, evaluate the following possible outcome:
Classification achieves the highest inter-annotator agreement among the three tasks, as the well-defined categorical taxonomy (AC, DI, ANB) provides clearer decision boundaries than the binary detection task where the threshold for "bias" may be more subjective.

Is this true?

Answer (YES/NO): NO